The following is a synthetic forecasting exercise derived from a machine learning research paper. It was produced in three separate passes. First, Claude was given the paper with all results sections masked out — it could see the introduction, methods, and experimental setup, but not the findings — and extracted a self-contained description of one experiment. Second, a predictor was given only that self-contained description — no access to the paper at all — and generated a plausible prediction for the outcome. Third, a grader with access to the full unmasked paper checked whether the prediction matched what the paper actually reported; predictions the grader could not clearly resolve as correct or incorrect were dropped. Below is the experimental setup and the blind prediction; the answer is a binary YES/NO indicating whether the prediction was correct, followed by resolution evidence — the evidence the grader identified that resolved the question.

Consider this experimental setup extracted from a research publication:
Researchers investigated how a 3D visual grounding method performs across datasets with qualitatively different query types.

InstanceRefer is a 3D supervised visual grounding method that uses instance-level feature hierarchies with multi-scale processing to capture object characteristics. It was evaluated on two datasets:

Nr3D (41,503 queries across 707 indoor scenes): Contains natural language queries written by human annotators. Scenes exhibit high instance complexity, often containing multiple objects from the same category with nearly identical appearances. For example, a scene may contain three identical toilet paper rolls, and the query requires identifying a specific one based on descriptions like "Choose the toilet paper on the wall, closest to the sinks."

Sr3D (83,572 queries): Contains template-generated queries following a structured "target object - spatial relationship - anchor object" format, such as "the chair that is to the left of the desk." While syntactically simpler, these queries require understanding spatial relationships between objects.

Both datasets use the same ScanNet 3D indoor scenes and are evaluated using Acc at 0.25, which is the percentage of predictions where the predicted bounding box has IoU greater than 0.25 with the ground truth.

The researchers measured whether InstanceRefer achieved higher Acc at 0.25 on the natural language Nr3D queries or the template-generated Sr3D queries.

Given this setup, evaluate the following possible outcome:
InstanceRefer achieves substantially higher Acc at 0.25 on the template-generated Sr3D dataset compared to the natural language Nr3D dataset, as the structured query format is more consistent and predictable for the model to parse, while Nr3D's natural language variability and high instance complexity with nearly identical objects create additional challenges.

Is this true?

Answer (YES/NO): NO